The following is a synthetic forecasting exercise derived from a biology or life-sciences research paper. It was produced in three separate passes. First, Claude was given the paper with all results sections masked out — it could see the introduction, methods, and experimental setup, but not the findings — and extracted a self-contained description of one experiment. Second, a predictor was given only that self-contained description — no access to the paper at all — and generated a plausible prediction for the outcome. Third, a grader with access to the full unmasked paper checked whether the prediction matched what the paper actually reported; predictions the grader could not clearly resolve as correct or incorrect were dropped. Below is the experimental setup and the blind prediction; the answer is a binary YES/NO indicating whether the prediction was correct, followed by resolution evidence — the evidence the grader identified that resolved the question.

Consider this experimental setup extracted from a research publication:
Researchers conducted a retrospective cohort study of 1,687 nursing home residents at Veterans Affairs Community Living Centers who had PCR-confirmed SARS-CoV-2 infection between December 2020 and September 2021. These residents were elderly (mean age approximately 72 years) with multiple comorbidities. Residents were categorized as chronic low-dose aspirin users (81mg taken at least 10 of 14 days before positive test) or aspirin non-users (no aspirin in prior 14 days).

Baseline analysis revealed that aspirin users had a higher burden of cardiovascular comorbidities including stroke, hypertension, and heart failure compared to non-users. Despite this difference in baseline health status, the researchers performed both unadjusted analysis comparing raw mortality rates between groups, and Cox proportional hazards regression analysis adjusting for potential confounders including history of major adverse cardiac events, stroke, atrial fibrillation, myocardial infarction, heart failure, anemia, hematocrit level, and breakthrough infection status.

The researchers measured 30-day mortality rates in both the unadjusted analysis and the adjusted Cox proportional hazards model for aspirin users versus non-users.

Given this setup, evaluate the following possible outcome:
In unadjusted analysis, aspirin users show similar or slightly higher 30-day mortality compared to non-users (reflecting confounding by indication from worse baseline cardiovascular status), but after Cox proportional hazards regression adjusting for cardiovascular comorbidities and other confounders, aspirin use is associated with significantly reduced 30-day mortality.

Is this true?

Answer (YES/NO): NO